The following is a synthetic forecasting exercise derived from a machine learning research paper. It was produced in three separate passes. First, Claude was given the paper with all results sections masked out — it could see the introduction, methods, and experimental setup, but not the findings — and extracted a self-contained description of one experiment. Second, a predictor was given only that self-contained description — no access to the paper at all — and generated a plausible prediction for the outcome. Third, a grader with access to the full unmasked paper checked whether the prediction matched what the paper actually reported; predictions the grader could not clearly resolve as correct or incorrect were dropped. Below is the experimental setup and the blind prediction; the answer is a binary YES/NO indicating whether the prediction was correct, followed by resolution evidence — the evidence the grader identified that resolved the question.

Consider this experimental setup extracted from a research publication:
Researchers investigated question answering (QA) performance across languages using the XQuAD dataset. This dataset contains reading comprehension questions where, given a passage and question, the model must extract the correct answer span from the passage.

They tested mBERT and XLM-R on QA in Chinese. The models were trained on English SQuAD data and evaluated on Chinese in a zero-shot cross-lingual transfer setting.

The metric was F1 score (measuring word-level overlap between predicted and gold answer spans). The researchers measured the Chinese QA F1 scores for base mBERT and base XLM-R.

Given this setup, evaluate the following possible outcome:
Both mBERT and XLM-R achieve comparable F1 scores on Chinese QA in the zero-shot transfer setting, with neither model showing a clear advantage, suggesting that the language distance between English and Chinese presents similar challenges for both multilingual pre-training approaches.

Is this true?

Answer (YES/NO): YES